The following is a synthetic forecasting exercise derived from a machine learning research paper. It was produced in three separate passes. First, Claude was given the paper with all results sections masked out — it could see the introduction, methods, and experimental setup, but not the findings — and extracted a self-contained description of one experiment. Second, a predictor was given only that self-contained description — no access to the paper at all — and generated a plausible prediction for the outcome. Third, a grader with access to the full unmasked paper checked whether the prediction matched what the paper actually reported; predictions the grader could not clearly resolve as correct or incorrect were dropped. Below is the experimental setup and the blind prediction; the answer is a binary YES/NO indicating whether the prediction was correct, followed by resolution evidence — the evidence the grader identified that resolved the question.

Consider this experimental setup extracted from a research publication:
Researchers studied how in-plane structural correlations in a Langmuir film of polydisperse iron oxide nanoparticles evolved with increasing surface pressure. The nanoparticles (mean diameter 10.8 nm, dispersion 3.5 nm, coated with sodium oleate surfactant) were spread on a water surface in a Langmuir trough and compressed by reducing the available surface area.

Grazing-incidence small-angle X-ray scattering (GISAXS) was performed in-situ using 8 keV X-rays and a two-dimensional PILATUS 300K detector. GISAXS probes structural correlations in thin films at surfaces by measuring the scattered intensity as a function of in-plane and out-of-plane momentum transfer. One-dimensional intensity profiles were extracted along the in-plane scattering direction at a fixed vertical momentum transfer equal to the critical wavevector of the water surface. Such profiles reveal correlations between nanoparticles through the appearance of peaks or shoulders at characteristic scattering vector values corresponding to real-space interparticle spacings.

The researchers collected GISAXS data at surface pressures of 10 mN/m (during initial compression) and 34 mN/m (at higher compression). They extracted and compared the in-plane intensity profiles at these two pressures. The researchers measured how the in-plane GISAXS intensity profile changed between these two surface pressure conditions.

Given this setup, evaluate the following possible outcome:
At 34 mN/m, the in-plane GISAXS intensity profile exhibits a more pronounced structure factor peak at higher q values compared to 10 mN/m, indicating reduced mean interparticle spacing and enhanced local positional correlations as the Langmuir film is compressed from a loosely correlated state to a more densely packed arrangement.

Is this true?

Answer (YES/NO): NO